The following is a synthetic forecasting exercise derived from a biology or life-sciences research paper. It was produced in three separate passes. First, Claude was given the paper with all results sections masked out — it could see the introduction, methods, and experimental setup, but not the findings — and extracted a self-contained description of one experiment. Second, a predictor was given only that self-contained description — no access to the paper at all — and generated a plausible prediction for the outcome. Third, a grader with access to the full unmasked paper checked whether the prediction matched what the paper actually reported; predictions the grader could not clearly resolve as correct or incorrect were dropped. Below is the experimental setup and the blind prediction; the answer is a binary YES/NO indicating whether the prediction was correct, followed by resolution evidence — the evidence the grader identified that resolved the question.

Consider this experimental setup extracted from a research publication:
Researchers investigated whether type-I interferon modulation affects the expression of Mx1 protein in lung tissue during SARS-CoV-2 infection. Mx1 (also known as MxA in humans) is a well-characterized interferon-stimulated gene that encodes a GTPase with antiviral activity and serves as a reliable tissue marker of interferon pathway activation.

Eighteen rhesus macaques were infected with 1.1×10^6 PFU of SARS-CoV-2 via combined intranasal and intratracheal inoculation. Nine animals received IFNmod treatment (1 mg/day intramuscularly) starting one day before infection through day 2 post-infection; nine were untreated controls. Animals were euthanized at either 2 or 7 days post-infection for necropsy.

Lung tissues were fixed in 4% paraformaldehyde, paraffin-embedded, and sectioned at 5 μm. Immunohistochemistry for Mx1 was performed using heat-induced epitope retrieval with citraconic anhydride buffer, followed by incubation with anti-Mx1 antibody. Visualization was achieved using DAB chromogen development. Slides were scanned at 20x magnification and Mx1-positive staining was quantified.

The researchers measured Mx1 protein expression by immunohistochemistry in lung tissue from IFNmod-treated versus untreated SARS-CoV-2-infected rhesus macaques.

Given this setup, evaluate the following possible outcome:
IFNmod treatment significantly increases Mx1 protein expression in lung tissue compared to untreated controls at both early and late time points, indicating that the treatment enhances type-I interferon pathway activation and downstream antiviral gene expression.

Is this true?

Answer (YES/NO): NO